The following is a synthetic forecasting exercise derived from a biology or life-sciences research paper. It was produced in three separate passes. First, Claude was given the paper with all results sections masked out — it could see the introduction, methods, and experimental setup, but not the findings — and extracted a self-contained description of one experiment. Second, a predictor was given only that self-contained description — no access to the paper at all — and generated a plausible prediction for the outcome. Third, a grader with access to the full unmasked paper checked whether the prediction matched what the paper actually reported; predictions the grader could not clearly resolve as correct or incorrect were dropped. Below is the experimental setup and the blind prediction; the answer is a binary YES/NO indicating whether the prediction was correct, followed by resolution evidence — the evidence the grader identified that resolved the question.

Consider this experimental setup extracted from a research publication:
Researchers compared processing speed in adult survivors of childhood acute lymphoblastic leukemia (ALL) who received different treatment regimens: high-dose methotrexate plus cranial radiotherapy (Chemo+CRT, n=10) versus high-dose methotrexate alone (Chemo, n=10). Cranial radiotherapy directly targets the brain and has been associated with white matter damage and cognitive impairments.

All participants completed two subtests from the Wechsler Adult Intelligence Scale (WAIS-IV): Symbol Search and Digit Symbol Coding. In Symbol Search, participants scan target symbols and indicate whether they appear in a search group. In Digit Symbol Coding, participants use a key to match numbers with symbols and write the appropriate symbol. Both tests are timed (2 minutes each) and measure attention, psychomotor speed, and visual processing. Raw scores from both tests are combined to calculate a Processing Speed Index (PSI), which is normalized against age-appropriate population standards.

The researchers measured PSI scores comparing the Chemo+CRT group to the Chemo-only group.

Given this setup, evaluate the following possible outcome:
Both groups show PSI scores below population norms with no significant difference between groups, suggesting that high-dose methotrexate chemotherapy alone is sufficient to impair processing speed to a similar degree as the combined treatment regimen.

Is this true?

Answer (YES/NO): NO